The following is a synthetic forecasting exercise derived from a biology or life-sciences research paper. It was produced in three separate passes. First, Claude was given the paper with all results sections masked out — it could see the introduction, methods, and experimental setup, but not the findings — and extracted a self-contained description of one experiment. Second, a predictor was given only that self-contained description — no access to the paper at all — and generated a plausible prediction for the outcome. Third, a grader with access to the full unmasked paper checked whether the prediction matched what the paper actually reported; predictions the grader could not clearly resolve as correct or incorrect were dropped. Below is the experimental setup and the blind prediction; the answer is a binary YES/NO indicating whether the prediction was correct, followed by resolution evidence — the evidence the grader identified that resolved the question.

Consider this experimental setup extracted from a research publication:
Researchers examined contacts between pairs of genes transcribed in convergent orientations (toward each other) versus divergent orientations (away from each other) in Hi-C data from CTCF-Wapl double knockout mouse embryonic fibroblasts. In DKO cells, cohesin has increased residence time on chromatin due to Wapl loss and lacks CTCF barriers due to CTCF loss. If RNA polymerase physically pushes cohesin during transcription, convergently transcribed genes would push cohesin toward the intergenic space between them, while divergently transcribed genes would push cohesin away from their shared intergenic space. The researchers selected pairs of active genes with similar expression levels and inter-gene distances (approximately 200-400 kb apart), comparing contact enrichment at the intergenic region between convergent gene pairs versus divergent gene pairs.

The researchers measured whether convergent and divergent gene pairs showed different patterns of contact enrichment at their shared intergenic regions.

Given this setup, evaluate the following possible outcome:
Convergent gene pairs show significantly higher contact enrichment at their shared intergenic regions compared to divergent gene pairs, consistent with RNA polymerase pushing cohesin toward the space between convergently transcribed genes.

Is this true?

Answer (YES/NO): YES